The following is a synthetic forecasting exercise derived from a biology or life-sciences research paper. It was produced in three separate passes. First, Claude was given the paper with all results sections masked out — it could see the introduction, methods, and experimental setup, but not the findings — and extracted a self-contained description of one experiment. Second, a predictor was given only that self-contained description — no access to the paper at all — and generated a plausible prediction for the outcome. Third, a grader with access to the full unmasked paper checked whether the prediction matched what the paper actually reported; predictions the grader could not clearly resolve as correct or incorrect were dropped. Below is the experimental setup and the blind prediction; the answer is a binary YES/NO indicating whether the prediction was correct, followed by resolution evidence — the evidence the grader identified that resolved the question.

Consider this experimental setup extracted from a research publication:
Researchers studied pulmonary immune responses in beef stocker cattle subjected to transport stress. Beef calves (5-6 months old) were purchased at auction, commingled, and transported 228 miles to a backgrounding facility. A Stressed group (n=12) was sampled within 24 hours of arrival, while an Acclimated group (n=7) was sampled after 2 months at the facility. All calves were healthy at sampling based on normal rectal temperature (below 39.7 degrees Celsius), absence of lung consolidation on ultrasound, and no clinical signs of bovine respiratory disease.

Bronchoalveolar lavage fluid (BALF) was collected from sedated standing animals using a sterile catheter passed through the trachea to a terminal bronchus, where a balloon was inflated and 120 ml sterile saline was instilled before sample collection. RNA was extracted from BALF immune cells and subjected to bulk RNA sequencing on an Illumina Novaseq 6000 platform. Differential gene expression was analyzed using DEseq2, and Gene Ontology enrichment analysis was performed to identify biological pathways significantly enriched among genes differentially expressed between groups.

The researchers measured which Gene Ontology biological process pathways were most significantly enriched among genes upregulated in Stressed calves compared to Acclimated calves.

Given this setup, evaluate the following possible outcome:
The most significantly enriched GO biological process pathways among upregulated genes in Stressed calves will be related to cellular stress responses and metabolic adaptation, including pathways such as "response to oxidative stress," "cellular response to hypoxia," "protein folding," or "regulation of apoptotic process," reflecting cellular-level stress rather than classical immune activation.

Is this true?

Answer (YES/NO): NO